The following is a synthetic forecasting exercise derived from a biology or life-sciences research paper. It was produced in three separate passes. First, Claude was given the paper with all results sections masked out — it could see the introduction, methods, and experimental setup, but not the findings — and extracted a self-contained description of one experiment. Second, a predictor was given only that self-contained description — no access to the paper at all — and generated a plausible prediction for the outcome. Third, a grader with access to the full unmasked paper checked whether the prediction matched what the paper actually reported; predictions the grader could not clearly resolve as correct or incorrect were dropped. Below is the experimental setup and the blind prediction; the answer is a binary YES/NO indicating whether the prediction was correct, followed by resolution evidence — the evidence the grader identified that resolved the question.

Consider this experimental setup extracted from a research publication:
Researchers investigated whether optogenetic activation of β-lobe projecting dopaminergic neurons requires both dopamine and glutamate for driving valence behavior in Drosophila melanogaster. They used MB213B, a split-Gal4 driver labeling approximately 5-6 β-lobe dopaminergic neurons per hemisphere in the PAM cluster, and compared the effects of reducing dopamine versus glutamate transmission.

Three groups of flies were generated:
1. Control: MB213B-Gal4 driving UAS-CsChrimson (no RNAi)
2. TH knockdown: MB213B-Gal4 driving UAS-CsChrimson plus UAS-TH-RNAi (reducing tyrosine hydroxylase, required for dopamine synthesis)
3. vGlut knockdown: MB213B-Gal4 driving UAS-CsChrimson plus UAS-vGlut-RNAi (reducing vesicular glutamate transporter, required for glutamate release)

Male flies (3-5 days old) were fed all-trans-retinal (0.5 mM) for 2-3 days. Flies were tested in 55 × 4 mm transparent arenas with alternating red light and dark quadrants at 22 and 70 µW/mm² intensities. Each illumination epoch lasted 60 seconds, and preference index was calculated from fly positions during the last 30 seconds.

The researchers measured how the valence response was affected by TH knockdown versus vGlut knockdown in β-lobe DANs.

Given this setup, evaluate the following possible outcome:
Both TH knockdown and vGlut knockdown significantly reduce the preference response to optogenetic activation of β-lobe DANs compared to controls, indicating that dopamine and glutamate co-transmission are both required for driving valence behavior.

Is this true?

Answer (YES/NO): YES